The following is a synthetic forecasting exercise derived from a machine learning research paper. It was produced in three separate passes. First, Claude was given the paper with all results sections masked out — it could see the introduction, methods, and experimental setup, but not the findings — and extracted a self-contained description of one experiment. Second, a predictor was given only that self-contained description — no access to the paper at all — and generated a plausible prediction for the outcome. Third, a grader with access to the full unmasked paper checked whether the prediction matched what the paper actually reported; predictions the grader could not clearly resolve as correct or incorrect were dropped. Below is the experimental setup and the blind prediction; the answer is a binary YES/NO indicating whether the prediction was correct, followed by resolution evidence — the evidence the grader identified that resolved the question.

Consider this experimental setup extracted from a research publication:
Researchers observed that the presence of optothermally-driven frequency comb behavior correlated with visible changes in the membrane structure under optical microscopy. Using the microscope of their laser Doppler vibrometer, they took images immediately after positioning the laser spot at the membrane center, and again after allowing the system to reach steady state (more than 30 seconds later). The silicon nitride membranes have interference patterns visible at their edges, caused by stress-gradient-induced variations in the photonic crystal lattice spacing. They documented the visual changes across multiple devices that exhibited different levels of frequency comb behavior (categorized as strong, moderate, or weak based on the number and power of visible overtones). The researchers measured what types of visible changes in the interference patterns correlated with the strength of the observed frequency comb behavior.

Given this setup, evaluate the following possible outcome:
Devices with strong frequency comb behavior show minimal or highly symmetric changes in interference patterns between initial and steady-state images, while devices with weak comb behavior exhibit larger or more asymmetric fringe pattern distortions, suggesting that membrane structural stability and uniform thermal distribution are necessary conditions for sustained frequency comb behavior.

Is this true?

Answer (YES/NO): NO